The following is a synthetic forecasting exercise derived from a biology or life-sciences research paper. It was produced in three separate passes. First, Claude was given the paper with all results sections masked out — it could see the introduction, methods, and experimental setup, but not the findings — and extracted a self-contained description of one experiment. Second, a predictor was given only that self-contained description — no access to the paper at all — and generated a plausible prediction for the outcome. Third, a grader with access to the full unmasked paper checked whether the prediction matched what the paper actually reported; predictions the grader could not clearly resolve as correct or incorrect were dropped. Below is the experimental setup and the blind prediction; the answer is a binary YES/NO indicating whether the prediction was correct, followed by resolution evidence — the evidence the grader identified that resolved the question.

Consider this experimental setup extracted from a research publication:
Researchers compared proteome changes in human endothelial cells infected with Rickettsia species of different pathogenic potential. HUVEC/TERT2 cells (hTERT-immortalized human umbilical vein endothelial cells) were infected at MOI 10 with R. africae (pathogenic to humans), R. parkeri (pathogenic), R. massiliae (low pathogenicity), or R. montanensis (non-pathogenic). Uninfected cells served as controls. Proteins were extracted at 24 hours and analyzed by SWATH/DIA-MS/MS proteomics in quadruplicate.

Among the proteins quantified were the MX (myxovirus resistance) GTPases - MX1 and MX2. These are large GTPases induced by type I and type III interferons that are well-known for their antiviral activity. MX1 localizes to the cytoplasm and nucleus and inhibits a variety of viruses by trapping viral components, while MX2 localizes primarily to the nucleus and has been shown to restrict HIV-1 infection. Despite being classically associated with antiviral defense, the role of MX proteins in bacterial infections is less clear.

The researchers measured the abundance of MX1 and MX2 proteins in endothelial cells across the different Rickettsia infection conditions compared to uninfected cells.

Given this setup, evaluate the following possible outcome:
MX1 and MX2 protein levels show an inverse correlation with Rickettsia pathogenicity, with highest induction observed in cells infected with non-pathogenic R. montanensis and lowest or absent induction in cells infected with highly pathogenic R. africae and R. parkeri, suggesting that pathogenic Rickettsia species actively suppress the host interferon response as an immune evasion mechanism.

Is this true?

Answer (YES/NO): NO